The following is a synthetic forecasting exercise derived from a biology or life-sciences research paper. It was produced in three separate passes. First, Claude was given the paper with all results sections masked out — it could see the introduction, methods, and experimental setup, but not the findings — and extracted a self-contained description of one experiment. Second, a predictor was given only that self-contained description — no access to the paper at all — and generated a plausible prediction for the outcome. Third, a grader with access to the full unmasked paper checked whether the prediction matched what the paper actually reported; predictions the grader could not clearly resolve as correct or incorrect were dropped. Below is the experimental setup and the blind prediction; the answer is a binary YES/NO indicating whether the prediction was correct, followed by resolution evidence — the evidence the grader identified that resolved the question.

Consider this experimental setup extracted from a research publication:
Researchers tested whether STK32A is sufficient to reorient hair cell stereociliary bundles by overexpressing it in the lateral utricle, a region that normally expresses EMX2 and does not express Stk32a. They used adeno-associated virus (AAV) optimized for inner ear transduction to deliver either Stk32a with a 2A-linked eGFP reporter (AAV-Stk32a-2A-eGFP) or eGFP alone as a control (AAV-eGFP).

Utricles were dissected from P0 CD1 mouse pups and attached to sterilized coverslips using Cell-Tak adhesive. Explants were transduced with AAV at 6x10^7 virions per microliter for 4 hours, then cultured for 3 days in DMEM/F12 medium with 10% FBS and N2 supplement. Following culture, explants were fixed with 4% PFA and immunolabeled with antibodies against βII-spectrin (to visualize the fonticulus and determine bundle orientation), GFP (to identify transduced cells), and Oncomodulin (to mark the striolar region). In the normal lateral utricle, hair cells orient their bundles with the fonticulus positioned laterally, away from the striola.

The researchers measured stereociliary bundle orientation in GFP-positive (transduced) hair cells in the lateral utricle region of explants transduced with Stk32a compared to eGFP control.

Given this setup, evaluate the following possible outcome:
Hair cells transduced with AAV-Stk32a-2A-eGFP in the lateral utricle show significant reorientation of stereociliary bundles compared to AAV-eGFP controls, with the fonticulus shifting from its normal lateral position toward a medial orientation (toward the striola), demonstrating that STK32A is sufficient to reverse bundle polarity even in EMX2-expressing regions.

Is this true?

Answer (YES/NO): YES